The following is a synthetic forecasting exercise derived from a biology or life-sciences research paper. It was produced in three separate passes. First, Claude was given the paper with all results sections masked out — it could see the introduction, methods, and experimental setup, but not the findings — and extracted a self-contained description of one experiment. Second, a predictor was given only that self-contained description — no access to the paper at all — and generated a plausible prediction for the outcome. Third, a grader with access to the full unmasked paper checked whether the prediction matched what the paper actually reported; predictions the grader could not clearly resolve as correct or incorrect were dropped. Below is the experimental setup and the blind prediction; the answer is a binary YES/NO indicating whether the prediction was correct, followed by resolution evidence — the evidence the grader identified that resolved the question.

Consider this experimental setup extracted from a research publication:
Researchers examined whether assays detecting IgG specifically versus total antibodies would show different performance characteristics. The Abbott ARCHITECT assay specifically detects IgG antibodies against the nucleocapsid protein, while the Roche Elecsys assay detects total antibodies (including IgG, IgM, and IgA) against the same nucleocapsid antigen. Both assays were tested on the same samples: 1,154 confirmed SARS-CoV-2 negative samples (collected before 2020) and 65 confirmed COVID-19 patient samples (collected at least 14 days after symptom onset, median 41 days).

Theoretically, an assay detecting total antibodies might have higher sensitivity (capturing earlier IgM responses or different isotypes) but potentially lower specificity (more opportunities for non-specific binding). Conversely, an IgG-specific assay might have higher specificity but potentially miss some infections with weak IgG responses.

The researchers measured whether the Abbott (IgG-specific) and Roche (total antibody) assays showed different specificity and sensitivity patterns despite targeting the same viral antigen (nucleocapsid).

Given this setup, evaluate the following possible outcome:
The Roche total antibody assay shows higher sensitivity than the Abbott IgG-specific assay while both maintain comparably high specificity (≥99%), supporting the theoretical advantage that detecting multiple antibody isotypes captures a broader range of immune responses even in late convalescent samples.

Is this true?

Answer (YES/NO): YES